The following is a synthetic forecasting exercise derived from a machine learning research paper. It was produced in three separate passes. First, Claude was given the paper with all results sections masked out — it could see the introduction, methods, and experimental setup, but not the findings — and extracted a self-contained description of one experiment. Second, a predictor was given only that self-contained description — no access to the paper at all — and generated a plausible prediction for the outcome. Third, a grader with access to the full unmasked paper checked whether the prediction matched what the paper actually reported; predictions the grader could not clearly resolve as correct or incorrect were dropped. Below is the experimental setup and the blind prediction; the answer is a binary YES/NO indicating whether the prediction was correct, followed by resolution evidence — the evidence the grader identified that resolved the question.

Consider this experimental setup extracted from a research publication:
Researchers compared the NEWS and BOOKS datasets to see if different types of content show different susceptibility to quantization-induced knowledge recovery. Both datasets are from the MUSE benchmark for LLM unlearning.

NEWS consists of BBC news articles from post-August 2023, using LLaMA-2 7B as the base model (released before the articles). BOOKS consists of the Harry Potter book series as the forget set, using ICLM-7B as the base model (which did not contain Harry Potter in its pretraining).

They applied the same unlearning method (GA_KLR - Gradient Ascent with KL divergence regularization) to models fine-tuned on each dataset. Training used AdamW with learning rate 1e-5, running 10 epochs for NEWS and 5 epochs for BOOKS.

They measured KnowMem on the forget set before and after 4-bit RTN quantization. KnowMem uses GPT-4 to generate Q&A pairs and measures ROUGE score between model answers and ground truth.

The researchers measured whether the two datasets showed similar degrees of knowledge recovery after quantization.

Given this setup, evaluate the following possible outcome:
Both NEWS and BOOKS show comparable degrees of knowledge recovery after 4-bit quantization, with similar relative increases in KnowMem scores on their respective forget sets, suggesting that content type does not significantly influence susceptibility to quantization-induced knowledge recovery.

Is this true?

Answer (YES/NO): NO